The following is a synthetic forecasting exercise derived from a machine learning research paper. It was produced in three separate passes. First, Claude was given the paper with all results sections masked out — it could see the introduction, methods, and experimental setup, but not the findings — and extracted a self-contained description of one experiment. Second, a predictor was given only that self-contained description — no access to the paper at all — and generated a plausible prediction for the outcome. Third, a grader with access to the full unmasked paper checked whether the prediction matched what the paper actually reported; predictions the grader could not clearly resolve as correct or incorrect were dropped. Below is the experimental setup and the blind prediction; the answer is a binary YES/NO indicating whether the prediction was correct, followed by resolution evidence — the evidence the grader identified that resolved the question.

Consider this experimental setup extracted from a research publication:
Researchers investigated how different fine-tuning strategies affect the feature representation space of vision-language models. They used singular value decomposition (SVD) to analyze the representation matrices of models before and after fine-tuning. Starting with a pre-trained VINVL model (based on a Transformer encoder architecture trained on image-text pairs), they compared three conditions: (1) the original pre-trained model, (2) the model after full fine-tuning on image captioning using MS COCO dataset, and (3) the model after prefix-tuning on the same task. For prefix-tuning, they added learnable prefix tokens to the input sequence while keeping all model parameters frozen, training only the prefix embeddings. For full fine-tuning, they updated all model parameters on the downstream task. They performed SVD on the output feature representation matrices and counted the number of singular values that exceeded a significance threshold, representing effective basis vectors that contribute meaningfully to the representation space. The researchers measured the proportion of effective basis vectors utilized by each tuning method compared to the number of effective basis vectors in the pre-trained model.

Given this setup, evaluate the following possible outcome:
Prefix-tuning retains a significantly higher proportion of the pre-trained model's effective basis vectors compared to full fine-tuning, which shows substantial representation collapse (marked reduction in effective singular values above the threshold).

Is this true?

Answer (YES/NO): YES